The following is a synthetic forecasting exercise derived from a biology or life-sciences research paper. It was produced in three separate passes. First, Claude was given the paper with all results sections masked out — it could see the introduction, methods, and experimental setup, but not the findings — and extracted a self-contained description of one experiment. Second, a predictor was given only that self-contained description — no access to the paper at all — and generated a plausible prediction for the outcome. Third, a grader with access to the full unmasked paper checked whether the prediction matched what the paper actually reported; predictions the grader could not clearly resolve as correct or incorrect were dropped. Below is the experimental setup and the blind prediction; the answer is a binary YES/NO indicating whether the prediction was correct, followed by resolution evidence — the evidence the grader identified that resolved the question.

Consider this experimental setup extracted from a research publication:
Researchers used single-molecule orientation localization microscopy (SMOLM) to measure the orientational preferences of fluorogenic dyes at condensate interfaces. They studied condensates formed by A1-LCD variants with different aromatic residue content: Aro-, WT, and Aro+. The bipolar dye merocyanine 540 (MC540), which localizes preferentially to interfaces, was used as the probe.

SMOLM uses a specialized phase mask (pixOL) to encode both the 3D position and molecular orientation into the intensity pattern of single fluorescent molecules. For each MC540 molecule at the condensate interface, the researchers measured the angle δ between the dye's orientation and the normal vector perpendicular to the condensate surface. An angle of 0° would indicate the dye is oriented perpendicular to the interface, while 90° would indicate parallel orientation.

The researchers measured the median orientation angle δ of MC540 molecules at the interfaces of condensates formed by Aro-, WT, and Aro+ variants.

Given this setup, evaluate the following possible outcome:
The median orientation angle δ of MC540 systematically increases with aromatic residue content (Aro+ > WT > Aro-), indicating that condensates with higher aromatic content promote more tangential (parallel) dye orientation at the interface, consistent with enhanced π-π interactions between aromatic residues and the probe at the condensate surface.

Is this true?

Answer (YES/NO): NO